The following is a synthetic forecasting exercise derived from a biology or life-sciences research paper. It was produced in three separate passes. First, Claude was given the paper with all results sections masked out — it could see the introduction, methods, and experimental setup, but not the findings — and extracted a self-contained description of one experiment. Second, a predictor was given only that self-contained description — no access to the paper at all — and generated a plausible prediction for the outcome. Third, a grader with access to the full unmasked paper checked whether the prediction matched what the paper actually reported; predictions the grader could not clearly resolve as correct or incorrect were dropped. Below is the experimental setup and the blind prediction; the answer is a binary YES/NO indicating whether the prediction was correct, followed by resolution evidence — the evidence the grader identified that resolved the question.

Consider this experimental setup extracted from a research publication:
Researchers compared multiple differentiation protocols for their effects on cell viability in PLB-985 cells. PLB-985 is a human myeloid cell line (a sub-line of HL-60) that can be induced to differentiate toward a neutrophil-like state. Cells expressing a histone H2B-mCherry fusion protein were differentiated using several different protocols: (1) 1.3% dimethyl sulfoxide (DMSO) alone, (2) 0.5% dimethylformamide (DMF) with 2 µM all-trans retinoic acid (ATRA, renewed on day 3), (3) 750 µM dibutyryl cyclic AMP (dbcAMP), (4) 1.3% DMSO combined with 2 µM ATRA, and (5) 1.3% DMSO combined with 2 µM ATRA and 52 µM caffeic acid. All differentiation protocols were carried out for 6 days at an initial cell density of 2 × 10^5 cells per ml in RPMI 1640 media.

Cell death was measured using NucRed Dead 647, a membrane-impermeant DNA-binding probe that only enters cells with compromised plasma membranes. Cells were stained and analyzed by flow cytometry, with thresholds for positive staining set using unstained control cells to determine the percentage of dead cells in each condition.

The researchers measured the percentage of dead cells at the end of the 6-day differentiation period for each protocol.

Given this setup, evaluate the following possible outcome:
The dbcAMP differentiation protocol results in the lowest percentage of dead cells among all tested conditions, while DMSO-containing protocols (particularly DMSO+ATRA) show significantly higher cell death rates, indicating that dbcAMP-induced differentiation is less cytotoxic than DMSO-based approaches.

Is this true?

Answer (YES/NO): NO